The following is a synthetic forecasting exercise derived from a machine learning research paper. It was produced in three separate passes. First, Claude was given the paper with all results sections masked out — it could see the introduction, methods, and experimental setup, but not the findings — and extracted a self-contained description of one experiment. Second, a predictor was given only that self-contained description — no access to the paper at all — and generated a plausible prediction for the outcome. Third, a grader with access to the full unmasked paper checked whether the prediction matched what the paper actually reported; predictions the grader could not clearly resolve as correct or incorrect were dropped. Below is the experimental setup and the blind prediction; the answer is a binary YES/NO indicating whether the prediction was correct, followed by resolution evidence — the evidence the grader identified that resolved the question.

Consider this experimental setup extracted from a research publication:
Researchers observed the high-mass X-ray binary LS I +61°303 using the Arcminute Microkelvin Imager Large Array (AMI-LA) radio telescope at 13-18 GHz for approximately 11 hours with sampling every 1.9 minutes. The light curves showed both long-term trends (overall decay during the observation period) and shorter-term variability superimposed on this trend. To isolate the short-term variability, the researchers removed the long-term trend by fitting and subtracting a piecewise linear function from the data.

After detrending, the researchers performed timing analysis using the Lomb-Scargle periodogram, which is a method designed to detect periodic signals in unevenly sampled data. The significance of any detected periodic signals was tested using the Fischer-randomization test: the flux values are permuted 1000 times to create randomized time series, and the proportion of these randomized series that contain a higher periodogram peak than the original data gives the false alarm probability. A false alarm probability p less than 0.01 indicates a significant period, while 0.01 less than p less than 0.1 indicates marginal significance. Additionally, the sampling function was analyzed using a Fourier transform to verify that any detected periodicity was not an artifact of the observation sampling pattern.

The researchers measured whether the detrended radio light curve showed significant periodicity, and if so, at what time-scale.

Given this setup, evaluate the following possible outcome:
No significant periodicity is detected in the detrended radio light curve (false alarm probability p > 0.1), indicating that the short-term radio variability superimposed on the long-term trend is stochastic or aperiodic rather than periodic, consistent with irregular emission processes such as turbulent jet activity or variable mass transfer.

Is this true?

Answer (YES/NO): NO